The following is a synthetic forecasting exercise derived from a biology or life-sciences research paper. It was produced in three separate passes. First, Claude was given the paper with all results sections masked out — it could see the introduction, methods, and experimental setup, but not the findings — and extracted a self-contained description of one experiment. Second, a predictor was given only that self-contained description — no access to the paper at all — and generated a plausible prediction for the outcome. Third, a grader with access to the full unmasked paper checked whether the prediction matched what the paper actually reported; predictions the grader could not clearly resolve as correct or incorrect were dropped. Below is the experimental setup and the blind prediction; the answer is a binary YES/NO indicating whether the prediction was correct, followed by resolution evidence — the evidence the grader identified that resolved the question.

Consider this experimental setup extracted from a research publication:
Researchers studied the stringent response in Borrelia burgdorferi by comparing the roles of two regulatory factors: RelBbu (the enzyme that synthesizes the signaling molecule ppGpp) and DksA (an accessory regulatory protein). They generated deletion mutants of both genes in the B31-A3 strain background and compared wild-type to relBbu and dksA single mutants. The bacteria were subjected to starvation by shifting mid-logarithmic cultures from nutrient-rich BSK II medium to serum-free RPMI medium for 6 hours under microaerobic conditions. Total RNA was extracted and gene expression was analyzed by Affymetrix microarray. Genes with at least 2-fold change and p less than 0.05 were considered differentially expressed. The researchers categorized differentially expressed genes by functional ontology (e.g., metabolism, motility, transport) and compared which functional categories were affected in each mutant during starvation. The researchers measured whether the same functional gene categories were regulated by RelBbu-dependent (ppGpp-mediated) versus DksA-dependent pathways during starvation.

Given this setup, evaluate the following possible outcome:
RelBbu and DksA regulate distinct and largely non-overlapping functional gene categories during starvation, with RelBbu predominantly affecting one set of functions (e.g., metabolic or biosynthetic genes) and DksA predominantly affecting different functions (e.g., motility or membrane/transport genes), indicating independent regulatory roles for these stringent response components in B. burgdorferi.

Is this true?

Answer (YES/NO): NO